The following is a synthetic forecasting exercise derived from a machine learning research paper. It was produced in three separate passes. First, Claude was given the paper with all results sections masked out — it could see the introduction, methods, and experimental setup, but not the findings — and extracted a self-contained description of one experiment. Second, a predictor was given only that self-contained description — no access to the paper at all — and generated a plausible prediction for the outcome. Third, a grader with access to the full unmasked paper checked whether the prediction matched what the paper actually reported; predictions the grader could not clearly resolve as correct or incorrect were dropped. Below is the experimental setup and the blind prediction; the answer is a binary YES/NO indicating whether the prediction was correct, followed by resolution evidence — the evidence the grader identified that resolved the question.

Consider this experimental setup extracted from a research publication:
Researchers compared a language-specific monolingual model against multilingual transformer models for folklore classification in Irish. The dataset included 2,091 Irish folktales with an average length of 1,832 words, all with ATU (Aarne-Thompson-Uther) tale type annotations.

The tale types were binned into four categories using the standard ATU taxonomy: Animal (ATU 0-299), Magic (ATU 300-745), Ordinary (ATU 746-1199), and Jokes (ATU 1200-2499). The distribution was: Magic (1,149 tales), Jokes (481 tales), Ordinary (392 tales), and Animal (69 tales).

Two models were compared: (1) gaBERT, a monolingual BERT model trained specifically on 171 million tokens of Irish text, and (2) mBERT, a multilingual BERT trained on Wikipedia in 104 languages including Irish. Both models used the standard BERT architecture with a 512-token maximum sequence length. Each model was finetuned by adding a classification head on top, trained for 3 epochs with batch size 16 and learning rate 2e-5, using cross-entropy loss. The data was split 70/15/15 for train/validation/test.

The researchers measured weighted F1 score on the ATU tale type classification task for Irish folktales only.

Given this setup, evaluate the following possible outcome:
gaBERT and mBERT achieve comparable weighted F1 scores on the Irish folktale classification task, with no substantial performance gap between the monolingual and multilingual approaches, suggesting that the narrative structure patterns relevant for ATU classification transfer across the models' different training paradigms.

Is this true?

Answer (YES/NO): NO